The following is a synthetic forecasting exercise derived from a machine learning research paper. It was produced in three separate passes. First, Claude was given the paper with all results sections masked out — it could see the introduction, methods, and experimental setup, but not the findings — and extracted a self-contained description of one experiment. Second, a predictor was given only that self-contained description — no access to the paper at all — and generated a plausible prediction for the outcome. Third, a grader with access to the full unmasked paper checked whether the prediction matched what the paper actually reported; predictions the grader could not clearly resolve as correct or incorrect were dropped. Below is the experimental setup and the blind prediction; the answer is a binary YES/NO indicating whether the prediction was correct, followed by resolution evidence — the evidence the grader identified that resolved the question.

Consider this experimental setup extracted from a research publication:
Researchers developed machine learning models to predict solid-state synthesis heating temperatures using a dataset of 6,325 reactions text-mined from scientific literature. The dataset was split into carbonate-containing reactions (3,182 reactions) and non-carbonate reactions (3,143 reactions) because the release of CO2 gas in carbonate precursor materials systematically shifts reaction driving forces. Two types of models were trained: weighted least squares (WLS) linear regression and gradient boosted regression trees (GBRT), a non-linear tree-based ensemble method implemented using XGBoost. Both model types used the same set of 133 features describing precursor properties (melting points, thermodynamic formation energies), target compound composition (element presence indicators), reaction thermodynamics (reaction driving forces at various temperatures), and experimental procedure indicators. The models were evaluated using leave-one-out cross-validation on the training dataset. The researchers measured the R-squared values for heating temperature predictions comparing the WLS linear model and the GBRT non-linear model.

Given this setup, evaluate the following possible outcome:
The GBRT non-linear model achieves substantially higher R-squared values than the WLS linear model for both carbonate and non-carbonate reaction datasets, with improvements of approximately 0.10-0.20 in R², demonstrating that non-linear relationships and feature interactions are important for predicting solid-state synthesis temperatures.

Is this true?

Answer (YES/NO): NO